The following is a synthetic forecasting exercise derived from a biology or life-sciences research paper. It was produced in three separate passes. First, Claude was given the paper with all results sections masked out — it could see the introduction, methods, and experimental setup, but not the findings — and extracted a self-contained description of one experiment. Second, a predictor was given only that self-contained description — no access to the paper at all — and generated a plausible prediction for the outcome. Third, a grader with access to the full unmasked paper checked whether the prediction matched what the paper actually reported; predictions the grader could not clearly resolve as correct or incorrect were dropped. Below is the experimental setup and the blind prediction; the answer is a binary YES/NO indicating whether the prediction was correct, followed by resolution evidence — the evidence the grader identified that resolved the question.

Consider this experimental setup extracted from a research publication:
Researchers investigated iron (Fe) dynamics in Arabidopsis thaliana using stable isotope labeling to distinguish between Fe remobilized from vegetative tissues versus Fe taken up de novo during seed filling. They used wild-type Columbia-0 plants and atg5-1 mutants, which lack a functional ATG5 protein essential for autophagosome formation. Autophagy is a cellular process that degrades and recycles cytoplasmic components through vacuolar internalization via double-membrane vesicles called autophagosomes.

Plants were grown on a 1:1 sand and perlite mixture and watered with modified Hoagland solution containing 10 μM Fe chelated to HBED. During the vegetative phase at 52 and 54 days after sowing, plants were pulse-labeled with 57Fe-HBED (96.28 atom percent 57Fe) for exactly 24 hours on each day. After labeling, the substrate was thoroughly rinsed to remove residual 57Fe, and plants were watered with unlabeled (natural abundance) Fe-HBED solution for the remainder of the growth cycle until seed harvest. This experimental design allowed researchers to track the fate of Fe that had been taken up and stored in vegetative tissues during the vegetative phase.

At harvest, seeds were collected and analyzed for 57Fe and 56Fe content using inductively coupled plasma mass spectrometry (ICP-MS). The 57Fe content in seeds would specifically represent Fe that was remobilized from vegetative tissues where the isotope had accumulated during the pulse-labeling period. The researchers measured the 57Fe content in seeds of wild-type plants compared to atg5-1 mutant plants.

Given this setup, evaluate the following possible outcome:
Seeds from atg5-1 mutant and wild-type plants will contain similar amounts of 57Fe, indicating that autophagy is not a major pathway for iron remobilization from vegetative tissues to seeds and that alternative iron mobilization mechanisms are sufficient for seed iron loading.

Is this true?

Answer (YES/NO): NO